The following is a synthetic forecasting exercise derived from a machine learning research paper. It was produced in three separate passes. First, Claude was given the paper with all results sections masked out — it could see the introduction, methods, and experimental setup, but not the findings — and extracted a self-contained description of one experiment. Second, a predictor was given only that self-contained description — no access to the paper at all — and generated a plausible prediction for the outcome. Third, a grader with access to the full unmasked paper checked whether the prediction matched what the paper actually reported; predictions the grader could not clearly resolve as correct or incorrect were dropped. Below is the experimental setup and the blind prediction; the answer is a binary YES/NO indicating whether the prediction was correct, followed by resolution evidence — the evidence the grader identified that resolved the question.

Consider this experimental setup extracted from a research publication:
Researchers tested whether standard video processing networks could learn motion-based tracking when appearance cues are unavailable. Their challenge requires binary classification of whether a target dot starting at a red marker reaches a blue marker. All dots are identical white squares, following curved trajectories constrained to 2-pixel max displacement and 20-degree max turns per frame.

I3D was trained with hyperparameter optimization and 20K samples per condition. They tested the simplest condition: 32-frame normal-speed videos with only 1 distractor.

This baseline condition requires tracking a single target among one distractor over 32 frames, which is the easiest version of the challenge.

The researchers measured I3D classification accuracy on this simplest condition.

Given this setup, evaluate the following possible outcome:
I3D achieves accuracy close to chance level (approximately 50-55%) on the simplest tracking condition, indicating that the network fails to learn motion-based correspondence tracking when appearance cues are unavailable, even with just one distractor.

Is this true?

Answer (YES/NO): NO